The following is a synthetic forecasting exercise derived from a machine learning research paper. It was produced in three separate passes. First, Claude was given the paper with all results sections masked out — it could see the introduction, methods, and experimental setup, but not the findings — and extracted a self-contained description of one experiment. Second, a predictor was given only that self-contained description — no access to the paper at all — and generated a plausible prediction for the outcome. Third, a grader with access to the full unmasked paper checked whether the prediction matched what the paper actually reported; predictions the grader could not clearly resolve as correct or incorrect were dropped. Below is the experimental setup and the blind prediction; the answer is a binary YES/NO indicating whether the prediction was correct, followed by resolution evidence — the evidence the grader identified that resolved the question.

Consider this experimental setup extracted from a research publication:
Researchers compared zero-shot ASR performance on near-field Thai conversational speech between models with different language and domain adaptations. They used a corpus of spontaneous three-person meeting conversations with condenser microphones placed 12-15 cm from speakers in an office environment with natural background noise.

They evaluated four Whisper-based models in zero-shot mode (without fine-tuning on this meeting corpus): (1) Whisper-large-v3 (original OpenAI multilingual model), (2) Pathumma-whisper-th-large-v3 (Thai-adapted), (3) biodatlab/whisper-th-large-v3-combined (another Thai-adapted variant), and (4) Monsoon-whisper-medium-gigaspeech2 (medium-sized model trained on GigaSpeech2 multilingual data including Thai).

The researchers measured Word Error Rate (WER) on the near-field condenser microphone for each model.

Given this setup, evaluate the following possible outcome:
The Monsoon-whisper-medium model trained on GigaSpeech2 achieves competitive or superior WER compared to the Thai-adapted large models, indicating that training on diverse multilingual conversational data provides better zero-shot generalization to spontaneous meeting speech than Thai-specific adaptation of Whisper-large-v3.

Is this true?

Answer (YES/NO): NO